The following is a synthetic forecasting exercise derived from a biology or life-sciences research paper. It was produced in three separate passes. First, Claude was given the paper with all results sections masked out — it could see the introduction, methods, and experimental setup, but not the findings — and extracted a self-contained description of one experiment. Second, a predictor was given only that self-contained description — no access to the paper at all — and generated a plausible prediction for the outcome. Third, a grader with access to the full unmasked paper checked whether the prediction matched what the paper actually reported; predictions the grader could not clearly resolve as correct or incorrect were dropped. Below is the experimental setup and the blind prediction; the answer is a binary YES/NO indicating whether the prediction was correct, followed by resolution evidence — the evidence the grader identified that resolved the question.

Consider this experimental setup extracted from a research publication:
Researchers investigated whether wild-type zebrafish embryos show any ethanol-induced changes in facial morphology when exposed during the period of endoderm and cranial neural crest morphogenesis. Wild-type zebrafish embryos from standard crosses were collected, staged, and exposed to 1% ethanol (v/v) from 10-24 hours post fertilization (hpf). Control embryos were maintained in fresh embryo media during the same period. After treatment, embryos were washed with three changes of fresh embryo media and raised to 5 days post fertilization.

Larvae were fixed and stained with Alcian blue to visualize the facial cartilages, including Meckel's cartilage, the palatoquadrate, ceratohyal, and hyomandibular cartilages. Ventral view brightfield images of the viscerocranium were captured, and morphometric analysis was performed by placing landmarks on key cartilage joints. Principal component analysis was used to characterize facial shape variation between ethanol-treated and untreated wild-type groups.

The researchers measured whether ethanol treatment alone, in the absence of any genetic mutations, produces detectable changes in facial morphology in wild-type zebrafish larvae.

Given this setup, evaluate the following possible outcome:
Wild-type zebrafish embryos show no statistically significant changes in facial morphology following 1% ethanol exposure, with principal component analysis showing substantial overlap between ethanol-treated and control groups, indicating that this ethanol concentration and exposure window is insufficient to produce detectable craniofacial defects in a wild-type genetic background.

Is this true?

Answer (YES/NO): NO